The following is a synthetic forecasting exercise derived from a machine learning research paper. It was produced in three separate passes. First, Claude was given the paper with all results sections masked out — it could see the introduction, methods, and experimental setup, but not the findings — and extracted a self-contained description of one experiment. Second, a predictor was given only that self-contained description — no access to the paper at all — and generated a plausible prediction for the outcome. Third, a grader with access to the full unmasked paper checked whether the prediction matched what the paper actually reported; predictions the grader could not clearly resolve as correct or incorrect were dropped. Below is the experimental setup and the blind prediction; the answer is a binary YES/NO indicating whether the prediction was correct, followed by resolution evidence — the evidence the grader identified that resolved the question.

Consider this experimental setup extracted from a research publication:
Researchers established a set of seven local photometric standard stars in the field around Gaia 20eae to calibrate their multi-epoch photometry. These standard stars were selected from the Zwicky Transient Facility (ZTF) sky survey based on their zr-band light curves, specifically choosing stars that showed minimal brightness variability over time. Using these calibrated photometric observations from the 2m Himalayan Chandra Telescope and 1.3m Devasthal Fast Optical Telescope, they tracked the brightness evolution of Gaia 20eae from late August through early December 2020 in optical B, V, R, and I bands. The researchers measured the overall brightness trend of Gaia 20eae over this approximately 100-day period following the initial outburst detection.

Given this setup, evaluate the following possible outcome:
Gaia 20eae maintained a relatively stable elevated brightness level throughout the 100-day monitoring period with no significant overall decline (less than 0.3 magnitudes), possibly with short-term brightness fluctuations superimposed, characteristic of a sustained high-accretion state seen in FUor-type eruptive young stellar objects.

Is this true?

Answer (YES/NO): NO